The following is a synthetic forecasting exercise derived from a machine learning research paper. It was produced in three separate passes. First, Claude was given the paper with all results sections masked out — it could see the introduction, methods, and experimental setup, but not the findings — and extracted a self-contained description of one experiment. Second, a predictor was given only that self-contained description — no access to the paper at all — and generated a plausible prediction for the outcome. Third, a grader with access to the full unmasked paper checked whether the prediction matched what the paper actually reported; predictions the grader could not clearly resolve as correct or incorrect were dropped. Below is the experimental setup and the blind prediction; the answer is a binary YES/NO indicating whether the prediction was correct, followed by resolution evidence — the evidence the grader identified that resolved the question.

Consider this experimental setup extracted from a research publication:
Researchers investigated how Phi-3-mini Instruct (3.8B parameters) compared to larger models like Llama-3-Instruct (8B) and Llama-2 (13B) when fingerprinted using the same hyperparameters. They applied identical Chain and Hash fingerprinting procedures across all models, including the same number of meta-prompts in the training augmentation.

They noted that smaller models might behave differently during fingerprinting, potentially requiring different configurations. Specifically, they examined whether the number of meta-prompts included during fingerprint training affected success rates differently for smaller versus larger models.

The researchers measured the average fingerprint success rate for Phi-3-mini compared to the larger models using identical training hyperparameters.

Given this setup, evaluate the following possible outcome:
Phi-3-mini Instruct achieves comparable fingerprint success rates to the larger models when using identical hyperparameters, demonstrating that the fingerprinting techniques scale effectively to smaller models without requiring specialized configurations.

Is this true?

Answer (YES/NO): NO